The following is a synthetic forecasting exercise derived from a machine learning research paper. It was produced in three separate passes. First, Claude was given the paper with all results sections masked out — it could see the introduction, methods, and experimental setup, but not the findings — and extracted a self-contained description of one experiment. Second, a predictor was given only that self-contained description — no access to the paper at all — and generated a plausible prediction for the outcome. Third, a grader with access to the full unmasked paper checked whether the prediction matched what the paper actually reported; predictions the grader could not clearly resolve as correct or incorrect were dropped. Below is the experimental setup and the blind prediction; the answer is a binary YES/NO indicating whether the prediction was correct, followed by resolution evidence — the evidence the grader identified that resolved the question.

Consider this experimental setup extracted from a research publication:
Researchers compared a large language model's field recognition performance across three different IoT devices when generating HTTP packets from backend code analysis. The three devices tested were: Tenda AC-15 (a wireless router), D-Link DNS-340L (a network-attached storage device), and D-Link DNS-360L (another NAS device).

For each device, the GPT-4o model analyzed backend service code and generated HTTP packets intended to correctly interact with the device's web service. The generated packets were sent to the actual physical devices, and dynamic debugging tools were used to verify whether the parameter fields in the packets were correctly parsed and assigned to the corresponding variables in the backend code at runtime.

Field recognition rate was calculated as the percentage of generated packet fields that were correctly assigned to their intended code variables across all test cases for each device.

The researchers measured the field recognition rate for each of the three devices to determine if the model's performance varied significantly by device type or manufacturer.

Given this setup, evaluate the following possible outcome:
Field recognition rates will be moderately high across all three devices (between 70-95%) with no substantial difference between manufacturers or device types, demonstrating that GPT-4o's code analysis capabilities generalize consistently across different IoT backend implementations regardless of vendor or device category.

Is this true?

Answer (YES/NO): NO